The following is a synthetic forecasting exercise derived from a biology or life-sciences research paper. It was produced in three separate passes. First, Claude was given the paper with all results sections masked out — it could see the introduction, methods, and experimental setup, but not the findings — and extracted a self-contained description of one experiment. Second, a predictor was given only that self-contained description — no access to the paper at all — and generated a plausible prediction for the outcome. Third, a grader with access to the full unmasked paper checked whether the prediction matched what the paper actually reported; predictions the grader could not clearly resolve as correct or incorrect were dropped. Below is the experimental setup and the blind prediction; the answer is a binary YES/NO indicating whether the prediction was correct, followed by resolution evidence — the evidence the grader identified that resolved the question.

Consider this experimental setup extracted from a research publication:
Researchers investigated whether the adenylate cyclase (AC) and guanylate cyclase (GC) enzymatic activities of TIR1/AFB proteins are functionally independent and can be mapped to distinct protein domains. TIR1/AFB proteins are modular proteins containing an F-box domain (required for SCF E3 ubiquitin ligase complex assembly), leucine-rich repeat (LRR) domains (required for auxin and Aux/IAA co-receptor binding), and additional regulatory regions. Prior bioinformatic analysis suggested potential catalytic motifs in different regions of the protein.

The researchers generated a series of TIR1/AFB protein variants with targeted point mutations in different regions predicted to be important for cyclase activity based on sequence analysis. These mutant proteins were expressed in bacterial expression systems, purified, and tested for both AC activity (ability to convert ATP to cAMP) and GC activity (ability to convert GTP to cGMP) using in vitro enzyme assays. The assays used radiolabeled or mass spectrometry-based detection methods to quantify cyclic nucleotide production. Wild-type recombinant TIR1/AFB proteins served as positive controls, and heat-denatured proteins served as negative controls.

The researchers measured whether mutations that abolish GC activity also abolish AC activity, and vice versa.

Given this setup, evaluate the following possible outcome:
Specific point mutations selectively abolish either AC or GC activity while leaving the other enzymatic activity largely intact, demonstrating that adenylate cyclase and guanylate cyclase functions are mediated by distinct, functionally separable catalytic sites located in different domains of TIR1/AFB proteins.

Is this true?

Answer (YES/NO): YES